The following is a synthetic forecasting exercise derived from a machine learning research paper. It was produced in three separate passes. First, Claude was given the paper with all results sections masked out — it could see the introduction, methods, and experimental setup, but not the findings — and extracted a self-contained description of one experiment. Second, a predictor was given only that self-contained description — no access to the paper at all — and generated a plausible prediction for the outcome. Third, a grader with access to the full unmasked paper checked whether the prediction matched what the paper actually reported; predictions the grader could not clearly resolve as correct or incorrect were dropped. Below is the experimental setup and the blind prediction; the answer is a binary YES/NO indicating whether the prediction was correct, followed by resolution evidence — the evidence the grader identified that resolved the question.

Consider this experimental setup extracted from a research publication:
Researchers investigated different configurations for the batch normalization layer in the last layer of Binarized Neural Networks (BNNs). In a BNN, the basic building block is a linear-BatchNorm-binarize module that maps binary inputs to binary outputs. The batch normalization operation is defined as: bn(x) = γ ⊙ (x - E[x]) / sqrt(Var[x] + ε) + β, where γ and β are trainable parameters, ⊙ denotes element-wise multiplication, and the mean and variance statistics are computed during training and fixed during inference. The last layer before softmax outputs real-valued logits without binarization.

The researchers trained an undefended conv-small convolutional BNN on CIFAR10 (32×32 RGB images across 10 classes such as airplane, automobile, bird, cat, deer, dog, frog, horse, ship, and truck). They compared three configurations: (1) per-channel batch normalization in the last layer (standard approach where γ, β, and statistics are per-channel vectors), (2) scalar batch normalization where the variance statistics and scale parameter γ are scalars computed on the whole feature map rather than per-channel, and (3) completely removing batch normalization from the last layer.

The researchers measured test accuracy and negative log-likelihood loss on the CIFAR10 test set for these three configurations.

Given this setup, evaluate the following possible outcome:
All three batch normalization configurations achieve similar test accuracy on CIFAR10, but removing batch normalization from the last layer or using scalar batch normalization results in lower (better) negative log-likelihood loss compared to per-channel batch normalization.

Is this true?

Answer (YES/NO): NO